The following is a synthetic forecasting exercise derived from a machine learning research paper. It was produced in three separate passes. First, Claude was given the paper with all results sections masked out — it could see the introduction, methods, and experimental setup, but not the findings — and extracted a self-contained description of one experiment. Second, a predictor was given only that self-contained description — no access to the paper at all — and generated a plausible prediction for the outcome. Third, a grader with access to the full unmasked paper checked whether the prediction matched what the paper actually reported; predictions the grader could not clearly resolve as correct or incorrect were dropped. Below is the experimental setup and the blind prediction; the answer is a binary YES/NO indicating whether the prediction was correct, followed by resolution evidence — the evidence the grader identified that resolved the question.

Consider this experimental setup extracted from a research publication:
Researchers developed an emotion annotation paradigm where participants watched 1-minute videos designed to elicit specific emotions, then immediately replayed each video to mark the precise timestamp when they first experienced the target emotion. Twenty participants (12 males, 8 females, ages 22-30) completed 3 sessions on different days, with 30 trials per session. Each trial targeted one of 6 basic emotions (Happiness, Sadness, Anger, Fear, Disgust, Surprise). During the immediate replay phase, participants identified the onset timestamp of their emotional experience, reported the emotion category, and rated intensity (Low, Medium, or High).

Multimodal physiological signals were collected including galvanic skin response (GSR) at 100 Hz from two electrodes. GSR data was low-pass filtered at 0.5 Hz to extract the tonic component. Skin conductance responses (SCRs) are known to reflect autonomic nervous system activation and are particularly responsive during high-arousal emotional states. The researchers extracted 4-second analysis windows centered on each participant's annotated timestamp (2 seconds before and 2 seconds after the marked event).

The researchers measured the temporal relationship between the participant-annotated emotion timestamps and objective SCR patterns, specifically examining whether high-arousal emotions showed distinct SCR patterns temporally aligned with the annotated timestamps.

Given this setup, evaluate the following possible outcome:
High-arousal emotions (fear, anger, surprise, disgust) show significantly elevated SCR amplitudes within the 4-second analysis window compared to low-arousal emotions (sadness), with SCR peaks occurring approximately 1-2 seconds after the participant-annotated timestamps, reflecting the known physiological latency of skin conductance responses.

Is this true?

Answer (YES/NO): NO